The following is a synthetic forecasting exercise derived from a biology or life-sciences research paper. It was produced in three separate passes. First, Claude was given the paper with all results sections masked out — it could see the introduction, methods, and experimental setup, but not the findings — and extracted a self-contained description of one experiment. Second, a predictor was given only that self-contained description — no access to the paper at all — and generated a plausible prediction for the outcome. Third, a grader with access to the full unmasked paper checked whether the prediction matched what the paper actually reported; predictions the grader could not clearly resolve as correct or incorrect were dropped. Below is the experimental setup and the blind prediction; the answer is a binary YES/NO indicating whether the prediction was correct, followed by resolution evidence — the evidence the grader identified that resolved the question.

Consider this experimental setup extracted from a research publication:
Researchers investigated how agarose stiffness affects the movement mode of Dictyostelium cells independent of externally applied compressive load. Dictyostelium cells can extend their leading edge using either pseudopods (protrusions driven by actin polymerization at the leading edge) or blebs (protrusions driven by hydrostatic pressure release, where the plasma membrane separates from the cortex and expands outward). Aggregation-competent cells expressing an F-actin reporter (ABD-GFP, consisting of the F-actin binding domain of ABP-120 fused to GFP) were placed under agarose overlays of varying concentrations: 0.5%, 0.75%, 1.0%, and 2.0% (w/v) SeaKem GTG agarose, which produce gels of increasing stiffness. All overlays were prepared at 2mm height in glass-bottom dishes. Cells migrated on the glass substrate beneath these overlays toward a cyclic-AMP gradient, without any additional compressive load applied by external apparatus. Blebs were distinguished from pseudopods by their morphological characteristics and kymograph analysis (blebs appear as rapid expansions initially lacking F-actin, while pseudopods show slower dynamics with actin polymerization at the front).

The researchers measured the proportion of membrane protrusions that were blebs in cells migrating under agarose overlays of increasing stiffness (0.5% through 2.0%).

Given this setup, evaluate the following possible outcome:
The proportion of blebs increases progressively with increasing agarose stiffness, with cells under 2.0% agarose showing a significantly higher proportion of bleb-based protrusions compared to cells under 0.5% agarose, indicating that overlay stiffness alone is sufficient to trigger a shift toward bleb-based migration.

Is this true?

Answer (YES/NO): YES